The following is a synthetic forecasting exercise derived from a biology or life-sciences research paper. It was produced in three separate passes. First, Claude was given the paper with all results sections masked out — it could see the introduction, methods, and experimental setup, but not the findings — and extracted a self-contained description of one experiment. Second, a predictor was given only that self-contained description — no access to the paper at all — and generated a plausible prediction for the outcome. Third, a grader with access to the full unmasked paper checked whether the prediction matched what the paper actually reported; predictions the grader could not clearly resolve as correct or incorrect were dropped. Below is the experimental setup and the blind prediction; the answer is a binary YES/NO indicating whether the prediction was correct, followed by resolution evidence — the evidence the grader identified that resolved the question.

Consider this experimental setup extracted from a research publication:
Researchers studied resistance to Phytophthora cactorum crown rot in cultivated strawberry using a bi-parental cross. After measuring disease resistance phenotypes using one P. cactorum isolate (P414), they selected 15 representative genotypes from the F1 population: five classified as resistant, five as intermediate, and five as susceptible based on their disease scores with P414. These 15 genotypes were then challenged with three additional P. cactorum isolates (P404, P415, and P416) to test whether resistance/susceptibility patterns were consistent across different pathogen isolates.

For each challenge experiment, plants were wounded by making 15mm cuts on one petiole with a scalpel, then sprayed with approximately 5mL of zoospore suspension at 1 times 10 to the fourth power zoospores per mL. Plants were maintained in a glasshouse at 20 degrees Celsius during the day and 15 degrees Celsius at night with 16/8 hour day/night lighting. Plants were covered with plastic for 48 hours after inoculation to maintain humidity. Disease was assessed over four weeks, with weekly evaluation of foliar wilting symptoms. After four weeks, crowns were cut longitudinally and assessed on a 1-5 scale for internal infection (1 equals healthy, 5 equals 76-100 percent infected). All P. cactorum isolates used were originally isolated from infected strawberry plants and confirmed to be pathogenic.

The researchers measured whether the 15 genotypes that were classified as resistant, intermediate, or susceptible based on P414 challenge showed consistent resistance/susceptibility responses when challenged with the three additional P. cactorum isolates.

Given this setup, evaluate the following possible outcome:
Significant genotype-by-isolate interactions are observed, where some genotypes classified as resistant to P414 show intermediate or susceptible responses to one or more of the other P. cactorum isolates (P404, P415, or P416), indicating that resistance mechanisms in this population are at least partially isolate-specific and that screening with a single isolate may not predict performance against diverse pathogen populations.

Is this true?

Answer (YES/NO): NO